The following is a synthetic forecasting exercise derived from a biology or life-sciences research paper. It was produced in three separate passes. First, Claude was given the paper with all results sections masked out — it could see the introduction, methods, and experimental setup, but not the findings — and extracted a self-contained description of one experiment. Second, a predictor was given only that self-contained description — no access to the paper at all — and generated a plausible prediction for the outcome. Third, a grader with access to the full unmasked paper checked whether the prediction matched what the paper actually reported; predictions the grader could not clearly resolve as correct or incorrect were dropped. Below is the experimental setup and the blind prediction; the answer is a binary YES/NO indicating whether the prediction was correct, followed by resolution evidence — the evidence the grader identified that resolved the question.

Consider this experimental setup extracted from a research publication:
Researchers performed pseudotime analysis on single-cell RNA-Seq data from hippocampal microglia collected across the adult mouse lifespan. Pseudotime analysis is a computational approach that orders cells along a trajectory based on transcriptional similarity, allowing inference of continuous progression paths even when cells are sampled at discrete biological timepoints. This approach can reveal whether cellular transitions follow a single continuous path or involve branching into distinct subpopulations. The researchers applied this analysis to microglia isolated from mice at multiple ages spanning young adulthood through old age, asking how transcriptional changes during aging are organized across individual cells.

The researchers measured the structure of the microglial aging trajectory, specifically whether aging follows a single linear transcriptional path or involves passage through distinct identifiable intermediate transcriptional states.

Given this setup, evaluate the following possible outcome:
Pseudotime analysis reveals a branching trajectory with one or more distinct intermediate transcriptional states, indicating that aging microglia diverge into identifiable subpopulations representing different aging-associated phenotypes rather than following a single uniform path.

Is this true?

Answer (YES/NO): YES